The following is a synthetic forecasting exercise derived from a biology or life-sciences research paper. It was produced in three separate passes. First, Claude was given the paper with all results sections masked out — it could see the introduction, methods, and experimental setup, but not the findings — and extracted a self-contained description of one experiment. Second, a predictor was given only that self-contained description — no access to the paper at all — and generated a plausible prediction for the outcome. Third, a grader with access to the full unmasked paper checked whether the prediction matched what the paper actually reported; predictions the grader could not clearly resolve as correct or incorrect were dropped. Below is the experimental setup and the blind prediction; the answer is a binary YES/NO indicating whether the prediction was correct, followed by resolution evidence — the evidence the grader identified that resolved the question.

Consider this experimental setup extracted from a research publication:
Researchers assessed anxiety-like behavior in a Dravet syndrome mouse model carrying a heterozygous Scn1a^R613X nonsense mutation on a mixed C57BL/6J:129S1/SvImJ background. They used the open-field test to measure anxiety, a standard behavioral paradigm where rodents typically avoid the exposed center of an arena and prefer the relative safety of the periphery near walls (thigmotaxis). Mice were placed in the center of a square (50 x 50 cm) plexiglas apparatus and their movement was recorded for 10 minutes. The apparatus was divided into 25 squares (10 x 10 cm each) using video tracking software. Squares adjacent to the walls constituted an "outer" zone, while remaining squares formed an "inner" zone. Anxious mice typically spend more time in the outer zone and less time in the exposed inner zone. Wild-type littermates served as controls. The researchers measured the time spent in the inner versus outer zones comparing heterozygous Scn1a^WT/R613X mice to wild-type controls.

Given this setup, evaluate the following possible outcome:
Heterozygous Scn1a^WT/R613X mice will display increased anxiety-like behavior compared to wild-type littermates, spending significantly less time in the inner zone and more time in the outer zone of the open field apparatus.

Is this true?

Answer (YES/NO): NO